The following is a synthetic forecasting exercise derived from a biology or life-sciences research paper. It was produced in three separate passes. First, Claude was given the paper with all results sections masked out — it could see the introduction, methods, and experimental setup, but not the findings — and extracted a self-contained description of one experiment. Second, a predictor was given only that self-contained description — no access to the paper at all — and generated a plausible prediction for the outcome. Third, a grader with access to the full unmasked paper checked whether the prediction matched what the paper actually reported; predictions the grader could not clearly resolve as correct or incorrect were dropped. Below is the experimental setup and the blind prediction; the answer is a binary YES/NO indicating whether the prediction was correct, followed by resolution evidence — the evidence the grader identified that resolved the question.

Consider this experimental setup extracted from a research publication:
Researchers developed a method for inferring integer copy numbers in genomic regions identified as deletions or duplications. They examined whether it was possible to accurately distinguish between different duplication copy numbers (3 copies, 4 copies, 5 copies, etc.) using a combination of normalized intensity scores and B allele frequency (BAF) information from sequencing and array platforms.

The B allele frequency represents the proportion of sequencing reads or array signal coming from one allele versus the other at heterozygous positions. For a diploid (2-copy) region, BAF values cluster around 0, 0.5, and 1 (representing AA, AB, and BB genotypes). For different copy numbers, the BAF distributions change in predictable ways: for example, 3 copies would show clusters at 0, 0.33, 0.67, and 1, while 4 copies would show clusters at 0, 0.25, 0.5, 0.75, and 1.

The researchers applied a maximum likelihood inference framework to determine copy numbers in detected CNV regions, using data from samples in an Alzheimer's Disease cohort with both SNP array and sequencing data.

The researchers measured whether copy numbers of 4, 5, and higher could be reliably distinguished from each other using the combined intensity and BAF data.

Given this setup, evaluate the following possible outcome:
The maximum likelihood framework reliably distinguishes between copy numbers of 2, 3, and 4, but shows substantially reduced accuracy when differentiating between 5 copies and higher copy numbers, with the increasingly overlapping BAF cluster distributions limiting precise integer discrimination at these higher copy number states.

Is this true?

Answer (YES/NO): NO